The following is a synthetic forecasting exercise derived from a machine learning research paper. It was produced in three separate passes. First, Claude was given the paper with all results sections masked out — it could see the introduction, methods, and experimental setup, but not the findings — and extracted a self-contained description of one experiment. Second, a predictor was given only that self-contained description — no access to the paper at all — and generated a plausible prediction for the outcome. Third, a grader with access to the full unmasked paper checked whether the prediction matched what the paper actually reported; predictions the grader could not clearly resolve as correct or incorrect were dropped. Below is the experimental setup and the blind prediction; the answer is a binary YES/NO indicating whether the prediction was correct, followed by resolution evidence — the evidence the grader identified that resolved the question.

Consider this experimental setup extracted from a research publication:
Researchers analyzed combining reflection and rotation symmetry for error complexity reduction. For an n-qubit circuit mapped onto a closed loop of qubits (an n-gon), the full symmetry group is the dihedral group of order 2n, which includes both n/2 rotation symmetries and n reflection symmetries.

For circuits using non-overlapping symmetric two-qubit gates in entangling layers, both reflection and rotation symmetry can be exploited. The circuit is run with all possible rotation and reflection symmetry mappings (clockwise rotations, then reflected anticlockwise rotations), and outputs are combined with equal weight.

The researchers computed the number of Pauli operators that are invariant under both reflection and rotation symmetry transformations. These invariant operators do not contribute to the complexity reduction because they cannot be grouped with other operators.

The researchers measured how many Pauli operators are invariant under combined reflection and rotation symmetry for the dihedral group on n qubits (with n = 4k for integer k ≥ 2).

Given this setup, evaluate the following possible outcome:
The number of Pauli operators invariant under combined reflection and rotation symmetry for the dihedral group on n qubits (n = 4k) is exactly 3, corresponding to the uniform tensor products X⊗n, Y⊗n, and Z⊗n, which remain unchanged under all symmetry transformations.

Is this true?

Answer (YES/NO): NO